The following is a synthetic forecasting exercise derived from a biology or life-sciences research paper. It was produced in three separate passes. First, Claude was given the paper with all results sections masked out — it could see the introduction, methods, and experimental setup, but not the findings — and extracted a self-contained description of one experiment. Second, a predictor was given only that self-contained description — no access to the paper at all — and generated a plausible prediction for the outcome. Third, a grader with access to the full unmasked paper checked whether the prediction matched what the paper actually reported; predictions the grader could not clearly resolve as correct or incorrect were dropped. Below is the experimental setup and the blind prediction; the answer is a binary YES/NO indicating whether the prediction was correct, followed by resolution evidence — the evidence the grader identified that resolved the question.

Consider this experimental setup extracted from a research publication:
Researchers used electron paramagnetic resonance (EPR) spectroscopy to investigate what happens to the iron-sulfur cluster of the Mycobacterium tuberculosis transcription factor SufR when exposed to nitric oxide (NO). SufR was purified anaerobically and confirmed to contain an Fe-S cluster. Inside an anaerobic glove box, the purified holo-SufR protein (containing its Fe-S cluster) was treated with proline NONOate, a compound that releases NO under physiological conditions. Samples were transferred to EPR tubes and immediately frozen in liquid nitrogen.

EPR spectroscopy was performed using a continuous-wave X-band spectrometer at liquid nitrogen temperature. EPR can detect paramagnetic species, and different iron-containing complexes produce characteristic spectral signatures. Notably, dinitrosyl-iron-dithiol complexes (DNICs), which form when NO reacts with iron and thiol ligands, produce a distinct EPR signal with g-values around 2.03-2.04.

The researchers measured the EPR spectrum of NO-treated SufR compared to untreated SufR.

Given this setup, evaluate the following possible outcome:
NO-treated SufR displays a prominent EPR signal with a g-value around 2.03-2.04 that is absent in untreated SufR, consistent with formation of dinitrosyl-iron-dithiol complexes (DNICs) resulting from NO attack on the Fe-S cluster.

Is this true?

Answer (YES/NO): YES